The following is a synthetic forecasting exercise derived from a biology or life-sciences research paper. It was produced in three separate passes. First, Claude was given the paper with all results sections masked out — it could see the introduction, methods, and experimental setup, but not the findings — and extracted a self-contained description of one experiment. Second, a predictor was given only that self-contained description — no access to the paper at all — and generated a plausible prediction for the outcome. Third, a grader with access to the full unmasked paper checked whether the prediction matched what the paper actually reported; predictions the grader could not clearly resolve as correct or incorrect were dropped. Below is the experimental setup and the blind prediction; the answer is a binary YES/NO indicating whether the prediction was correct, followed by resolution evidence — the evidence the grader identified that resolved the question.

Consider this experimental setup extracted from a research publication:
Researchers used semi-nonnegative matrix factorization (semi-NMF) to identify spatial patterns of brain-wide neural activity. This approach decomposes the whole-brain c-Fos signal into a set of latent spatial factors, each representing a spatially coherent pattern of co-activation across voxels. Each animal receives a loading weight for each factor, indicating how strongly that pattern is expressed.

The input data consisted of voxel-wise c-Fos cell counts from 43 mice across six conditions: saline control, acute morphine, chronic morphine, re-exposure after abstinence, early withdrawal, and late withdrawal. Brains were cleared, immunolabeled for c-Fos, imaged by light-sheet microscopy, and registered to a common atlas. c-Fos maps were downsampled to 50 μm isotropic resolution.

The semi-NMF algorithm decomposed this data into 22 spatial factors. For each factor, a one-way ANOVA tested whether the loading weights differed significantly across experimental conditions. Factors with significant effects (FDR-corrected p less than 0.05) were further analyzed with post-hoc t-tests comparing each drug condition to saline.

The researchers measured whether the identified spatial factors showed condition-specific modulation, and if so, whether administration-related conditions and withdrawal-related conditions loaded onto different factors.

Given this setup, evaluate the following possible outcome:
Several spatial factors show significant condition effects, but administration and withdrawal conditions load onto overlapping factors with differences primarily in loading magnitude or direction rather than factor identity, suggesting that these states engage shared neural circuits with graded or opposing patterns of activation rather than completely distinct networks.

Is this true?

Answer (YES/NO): NO